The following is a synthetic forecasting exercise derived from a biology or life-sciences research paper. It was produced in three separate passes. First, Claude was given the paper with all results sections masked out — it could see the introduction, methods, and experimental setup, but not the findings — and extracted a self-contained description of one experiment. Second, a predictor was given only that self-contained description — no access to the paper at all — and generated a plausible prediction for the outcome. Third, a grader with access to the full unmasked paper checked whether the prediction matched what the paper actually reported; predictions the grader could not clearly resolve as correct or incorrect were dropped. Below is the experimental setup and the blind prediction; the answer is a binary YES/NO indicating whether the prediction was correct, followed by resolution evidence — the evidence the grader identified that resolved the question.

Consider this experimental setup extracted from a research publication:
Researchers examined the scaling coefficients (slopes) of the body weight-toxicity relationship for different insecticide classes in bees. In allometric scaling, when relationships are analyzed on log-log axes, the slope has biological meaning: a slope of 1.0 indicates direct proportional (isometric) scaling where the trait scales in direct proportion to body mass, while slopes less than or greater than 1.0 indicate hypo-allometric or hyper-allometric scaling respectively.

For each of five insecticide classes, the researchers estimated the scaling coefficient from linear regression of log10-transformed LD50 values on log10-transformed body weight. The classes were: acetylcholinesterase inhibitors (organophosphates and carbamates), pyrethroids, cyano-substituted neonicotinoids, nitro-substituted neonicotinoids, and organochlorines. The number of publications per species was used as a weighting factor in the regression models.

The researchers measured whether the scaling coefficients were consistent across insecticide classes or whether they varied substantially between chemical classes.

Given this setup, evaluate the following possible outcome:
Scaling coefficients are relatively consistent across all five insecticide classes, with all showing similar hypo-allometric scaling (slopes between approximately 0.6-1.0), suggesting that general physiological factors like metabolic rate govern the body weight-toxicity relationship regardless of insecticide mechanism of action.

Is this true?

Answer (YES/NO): NO